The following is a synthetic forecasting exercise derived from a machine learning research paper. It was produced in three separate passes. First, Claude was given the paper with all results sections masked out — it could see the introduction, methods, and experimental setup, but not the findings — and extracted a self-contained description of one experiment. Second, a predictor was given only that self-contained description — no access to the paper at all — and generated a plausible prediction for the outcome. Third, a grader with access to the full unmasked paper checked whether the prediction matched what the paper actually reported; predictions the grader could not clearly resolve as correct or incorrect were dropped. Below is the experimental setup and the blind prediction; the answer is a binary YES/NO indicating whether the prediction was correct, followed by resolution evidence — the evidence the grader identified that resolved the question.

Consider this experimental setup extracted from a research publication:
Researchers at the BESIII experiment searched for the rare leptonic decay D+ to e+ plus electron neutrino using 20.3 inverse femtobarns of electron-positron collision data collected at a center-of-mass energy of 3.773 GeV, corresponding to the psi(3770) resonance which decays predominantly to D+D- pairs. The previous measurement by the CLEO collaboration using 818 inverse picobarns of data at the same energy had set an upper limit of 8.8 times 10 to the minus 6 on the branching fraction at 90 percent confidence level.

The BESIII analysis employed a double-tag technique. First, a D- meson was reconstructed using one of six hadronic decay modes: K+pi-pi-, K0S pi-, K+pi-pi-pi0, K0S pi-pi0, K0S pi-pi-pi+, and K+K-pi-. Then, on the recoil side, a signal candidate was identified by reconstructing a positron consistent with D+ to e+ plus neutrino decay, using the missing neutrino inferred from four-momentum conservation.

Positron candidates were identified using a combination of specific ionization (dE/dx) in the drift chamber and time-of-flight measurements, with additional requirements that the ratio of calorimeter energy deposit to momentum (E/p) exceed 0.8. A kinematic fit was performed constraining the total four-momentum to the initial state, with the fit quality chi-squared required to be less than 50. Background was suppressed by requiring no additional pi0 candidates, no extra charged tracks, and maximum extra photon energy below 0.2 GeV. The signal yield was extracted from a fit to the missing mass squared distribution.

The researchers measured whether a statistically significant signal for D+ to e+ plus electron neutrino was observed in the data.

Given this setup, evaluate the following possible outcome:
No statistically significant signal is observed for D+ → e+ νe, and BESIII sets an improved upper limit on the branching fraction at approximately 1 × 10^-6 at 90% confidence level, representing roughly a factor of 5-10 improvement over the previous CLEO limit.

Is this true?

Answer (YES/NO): YES